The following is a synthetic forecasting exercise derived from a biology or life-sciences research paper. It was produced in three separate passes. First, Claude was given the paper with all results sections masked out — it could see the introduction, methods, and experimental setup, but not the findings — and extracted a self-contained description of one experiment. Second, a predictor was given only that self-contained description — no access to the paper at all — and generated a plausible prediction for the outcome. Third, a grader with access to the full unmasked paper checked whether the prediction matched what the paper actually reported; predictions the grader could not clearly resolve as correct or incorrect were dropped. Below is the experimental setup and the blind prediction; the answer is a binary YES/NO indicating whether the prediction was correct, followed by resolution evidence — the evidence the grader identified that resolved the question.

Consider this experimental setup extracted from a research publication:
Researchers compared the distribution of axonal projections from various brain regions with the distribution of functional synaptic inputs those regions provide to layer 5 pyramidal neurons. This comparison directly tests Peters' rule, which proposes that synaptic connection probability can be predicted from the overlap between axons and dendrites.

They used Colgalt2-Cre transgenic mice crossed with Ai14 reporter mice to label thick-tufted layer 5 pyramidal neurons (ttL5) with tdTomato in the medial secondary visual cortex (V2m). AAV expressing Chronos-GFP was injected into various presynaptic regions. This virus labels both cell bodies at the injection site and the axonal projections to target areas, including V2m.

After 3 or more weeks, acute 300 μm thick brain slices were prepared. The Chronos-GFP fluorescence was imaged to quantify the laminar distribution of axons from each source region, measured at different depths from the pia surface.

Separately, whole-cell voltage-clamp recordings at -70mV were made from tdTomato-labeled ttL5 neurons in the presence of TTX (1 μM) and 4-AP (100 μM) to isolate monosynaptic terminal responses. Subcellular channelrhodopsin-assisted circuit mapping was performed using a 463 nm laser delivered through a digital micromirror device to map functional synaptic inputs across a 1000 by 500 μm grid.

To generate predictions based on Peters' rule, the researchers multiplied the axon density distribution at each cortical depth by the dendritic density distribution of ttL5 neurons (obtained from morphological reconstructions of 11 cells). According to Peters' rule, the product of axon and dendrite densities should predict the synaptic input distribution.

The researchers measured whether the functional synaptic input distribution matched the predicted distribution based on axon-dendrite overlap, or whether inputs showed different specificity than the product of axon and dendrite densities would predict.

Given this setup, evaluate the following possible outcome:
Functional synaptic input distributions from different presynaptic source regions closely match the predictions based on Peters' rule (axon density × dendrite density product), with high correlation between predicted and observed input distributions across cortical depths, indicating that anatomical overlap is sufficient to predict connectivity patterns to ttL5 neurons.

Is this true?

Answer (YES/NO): NO